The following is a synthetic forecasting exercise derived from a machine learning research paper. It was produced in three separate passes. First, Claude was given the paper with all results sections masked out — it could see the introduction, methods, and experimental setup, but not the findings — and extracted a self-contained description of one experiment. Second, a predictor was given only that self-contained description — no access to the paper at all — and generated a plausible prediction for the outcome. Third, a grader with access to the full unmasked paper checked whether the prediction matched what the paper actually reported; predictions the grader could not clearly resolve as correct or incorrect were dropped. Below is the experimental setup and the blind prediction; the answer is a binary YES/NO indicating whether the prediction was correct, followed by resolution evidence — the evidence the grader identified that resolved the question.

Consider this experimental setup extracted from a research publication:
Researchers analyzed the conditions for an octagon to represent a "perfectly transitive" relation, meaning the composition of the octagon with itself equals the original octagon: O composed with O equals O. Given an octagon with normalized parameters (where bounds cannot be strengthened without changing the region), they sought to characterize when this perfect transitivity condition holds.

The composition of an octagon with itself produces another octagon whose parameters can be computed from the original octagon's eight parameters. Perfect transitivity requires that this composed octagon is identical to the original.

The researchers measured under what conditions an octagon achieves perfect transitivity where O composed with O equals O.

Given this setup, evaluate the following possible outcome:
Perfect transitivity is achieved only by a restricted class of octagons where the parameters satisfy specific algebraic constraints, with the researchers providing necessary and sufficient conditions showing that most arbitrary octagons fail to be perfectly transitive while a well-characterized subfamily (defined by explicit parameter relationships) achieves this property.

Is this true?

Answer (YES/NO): YES